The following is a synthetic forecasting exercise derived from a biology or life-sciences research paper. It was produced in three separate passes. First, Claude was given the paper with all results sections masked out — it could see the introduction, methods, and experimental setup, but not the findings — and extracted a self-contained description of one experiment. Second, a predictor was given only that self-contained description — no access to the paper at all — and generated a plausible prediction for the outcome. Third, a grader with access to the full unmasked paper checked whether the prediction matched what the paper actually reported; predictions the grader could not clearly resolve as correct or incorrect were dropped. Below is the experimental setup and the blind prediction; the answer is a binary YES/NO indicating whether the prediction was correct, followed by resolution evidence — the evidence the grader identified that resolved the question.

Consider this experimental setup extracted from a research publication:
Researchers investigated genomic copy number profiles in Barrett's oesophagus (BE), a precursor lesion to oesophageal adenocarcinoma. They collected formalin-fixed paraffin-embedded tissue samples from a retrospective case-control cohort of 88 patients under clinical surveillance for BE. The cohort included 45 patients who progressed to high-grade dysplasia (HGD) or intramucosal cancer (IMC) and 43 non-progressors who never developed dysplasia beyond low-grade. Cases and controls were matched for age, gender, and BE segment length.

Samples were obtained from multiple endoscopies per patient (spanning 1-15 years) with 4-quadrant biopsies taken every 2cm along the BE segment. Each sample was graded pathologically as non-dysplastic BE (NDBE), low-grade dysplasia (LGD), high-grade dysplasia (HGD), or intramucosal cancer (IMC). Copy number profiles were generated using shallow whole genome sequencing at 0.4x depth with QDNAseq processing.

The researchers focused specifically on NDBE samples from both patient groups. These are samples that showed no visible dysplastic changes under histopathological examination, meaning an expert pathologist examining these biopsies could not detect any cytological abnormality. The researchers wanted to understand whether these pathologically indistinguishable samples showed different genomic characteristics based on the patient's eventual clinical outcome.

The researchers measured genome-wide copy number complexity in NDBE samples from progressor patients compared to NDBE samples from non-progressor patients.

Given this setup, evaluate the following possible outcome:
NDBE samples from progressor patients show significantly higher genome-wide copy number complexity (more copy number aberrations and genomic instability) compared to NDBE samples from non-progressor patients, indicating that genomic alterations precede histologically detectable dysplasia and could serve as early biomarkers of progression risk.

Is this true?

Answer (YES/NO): YES